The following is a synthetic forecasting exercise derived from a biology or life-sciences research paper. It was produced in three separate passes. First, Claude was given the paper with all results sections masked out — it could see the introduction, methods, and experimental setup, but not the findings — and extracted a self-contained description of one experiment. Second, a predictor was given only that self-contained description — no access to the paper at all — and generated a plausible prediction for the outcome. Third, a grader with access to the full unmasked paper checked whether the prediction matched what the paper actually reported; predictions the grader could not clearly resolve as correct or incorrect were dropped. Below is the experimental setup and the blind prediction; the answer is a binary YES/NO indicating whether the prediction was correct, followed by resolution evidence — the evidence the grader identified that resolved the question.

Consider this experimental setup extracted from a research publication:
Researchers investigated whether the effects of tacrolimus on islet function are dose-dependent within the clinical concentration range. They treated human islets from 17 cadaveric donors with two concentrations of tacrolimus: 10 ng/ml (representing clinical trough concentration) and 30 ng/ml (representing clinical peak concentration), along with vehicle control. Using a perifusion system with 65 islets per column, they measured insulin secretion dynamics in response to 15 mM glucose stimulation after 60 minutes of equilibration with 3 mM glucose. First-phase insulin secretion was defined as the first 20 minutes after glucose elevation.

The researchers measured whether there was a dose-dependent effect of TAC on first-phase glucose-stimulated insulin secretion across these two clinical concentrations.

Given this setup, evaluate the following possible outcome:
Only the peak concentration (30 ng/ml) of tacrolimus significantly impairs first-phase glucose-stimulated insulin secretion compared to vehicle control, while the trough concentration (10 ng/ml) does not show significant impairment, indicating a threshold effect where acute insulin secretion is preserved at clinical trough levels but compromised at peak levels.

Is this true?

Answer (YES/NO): NO